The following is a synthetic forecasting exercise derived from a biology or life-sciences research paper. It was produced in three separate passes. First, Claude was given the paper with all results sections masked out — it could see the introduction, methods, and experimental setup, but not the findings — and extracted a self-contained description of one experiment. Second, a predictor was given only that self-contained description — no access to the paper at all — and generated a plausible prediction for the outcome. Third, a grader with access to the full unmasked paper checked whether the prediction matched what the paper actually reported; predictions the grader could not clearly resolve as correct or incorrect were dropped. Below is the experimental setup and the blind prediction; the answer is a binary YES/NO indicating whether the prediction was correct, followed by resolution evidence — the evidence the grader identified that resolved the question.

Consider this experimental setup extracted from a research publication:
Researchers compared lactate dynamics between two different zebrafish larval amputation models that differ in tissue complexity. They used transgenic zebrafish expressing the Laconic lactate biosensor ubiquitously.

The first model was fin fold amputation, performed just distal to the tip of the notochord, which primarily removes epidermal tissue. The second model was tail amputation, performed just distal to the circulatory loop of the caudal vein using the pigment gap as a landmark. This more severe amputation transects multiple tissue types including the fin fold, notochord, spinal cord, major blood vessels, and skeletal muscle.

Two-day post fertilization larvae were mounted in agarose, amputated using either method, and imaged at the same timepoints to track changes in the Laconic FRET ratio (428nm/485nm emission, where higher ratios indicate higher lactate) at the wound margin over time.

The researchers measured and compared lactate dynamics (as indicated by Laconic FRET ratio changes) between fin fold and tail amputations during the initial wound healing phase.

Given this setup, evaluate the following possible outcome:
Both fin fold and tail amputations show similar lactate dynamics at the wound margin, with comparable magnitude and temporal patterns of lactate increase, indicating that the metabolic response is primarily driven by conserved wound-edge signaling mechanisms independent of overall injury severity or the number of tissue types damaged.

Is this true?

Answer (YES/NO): NO